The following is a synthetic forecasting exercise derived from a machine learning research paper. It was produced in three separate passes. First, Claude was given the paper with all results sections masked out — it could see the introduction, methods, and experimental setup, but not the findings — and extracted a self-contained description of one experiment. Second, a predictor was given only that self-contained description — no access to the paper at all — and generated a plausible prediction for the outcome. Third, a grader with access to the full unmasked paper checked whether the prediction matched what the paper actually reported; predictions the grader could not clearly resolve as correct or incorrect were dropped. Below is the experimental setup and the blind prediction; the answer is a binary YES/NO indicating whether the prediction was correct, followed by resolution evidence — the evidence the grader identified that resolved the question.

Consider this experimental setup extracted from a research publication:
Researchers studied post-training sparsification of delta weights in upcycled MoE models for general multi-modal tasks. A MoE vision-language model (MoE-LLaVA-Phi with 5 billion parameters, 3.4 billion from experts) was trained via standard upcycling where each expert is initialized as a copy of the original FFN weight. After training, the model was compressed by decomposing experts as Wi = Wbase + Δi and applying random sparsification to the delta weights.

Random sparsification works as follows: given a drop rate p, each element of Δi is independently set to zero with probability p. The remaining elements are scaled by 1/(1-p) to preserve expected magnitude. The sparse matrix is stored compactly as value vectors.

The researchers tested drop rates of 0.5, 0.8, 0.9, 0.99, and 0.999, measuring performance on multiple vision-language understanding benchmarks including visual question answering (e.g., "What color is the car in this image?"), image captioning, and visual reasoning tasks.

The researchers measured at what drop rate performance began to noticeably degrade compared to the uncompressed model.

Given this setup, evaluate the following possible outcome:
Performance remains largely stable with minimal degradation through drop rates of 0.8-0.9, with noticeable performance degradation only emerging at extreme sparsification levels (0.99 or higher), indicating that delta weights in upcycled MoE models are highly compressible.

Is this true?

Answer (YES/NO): NO